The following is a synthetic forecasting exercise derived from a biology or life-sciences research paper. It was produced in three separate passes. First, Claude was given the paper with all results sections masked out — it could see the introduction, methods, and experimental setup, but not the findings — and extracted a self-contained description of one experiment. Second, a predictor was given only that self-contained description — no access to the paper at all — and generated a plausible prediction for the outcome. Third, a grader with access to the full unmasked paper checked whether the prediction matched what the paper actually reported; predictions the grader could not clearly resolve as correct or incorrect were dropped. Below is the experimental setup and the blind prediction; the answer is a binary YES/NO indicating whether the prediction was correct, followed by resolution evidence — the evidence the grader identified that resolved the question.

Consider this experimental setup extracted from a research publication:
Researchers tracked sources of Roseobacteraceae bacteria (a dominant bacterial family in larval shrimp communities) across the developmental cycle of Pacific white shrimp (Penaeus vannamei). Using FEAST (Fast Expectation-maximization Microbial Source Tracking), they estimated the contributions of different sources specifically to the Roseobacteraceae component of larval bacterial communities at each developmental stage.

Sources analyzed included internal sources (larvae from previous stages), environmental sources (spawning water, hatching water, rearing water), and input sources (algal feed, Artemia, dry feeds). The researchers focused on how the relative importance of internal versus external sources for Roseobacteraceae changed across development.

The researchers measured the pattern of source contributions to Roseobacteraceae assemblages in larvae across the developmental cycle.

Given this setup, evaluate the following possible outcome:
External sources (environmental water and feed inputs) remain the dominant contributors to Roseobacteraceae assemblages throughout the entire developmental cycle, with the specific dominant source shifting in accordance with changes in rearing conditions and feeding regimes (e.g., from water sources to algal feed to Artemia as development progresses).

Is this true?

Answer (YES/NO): NO